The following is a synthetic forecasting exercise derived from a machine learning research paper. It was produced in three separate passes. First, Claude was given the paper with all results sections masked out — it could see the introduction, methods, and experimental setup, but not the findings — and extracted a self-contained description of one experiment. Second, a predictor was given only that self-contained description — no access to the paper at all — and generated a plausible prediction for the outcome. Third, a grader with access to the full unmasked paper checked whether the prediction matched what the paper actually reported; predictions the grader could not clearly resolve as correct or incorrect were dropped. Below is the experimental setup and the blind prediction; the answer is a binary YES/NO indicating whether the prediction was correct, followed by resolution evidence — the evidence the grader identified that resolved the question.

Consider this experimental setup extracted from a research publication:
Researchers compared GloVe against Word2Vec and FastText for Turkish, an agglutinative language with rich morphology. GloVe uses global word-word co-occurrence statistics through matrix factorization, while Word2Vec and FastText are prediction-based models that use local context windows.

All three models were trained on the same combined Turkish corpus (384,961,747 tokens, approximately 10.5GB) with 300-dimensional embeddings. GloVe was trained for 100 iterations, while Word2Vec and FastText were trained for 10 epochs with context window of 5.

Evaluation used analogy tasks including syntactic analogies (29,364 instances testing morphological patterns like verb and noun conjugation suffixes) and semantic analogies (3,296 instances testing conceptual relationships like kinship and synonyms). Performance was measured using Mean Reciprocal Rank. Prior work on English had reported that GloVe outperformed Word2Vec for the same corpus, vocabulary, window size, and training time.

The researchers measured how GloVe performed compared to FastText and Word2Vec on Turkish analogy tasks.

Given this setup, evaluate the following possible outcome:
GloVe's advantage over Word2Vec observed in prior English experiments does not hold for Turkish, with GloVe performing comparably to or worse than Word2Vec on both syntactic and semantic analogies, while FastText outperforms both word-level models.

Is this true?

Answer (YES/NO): NO